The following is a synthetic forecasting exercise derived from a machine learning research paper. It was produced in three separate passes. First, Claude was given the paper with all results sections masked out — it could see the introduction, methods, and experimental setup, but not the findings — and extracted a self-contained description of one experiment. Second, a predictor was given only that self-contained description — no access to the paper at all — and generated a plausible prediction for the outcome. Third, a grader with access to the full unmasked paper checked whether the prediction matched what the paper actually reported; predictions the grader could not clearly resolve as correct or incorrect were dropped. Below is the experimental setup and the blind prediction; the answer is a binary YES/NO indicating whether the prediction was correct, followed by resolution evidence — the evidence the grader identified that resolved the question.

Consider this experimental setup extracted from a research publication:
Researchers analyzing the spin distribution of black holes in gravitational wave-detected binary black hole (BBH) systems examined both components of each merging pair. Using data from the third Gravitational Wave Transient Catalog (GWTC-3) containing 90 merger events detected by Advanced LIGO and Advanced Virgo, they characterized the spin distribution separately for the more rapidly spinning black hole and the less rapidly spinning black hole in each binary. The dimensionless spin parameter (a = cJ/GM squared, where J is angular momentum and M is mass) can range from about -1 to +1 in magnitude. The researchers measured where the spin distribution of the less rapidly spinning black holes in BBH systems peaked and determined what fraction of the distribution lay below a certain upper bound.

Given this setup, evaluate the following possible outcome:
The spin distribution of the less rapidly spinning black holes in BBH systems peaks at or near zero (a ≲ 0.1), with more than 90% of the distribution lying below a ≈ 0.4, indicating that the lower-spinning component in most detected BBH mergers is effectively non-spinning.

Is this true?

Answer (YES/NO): NO